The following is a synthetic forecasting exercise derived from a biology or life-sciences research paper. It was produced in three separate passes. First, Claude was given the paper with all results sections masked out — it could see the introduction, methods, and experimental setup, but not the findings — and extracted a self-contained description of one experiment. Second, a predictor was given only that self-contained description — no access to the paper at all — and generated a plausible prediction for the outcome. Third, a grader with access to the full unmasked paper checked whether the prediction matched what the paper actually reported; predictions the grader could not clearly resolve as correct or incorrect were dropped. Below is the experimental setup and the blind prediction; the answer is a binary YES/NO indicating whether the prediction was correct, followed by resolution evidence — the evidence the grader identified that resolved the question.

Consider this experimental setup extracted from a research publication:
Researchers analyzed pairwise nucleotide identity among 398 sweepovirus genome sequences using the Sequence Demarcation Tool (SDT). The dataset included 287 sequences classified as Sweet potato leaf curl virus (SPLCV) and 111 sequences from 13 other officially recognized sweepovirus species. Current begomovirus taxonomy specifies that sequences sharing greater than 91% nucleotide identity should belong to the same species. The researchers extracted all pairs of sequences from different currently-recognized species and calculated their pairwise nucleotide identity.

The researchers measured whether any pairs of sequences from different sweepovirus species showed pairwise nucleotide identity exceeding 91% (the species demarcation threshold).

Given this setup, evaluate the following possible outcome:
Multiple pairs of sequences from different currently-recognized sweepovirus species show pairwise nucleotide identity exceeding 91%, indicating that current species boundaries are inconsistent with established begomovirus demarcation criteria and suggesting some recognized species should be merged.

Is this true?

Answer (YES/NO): YES